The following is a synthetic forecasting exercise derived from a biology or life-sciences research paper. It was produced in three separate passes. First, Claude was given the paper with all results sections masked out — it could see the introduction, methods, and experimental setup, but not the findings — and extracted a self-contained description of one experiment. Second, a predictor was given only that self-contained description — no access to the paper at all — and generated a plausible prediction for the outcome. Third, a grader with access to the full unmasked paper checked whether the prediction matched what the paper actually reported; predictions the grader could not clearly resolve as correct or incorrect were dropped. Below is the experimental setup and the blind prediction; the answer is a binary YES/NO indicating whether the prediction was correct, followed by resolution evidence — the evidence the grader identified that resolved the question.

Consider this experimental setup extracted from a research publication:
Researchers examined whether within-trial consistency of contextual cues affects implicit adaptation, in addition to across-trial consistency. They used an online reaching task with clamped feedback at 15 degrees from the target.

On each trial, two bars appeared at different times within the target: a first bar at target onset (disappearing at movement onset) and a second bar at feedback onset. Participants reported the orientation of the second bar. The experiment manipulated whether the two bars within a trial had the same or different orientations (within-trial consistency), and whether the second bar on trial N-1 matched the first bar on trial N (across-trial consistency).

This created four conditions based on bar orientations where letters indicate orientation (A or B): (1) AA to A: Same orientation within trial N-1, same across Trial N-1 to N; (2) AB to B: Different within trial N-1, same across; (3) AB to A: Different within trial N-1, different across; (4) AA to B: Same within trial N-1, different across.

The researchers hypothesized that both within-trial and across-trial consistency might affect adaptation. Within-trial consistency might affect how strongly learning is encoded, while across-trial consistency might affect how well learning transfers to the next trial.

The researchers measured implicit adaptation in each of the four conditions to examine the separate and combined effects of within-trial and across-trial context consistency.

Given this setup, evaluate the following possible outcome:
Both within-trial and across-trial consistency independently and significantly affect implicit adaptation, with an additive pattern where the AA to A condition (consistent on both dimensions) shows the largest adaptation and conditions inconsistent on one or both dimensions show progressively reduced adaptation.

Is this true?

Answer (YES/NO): NO